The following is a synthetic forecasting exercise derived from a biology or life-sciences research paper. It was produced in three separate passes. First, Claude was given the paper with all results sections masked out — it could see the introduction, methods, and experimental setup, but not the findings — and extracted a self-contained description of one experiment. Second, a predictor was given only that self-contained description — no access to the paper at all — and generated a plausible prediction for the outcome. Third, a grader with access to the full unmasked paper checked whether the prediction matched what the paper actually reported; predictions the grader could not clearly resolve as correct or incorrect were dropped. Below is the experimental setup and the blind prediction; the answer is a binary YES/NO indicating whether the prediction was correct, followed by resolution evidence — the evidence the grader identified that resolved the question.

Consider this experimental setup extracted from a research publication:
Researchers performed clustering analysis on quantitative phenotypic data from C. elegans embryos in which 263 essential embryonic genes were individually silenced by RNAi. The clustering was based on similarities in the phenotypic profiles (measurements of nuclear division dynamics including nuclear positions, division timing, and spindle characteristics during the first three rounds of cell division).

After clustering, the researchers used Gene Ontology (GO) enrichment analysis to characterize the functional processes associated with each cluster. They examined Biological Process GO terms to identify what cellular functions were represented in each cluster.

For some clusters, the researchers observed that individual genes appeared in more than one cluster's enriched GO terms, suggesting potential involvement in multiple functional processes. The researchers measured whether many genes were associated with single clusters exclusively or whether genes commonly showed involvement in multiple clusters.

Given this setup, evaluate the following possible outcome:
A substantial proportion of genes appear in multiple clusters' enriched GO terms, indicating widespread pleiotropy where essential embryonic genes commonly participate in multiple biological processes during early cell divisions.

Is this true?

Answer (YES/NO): YES